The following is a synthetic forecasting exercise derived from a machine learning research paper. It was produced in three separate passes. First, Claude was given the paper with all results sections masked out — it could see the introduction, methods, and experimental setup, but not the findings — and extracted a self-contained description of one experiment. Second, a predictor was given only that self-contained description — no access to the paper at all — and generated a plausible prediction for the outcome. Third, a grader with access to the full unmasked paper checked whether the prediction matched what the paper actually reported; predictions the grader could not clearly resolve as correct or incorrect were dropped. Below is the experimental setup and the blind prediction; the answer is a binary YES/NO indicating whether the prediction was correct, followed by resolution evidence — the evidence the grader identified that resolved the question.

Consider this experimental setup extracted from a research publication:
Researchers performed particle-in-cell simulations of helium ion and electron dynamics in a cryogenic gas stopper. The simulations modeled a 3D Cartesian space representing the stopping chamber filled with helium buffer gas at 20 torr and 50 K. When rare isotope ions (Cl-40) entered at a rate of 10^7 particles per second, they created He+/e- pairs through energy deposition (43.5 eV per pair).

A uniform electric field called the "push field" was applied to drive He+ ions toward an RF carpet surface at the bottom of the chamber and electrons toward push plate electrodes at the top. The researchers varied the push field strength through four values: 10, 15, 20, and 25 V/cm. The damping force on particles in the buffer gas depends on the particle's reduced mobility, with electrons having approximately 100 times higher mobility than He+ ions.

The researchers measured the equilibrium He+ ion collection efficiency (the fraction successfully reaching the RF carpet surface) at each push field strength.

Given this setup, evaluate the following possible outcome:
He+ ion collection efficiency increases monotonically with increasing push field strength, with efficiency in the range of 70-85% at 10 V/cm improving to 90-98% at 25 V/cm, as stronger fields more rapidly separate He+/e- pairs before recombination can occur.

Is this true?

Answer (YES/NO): NO